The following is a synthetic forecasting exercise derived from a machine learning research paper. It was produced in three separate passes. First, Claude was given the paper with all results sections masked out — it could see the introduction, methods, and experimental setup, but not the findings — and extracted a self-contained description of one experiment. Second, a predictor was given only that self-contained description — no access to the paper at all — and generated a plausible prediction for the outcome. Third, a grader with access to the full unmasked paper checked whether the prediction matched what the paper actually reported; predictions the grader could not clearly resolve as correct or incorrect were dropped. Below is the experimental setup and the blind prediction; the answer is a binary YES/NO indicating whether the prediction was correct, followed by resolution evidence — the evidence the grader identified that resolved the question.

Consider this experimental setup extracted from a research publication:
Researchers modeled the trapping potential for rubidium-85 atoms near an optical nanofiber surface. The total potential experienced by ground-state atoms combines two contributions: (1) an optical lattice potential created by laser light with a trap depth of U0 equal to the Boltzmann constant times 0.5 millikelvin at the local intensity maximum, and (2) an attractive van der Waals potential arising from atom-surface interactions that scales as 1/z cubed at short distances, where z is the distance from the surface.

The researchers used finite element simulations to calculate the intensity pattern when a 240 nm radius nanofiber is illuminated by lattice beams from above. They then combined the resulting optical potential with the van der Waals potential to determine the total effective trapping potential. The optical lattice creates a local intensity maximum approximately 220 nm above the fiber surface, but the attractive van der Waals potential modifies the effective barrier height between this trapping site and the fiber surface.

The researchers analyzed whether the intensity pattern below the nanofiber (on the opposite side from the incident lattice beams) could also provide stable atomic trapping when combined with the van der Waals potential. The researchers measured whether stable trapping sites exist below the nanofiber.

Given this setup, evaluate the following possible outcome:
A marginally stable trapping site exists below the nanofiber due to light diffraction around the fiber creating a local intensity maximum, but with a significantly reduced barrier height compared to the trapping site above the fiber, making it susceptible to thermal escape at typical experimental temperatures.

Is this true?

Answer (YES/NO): NO